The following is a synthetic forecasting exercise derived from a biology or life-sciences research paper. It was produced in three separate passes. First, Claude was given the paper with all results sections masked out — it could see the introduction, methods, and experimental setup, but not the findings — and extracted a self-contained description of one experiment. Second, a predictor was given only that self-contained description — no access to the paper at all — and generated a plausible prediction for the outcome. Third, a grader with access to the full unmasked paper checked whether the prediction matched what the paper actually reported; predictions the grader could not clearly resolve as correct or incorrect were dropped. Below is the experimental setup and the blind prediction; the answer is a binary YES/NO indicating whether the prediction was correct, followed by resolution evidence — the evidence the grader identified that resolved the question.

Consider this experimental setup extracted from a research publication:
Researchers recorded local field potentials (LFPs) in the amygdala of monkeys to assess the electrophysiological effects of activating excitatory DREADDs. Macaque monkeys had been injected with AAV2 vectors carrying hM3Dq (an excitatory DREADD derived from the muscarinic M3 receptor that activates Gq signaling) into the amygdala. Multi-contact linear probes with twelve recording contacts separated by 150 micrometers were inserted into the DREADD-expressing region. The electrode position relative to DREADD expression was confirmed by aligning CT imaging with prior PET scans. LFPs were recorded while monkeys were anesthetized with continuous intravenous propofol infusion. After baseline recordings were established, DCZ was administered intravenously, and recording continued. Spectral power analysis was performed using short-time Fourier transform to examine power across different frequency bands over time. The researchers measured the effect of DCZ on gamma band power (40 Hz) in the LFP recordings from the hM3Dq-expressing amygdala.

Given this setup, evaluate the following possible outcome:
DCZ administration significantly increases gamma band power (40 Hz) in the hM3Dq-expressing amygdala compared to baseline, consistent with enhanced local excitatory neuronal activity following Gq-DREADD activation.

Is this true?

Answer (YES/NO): YES